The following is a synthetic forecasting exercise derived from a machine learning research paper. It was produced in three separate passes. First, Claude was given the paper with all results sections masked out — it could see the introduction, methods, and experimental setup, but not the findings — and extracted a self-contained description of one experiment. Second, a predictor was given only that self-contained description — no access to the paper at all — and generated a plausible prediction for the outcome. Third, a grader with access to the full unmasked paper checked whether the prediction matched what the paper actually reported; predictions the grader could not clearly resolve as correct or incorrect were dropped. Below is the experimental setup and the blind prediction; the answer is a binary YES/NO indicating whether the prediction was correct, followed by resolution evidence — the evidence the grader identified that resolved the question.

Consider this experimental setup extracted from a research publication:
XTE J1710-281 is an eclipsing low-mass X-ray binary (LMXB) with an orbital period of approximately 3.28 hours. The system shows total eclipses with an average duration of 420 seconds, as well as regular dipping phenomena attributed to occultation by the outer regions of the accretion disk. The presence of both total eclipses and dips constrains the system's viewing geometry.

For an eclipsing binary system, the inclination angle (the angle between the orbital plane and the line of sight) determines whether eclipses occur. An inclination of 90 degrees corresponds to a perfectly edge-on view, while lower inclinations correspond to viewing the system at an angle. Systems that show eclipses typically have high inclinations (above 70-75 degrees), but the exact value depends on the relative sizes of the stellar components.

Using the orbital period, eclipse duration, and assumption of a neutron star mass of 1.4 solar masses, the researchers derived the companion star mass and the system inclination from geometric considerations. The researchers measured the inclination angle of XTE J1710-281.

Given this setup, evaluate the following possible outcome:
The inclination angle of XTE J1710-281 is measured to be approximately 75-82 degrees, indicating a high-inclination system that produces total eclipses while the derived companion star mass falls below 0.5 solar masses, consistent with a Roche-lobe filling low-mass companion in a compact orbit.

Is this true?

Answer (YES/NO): YES